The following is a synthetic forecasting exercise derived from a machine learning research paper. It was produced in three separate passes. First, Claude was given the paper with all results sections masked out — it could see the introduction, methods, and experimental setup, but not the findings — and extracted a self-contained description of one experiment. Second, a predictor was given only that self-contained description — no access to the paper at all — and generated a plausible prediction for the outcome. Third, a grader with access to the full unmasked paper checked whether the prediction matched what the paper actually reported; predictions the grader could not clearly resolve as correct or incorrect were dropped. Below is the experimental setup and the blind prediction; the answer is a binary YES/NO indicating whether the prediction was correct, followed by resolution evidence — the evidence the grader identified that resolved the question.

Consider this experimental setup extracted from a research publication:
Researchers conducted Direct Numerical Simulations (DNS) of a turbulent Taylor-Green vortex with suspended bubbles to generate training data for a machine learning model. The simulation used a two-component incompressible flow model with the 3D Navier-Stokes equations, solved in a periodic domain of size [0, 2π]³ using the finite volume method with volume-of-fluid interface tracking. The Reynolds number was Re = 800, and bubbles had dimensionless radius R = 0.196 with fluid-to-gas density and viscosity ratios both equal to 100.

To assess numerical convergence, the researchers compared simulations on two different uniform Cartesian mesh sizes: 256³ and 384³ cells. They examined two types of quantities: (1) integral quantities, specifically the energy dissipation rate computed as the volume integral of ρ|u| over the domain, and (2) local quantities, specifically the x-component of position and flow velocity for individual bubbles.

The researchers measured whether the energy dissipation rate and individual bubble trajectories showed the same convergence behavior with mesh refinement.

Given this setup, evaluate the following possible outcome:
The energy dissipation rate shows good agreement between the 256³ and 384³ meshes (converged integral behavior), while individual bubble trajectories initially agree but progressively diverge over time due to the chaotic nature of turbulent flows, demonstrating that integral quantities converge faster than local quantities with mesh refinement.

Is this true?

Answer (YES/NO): YES